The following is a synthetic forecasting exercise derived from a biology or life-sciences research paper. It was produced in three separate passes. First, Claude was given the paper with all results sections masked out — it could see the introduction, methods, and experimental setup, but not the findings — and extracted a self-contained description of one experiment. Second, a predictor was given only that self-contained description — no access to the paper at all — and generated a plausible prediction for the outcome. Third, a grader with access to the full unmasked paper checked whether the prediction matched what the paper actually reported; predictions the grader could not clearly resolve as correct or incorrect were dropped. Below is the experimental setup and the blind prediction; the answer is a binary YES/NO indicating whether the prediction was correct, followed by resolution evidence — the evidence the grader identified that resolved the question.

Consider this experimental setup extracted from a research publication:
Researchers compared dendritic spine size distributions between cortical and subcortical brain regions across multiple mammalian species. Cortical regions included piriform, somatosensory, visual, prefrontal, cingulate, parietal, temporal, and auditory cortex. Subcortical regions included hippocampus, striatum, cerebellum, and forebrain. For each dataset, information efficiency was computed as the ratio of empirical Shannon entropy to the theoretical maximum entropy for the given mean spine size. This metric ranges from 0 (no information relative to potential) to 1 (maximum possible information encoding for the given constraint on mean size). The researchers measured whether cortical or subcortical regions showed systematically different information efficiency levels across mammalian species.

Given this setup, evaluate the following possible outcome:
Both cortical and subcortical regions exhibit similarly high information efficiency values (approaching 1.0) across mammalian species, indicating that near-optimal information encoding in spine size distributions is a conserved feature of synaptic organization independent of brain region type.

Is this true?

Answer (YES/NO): NO